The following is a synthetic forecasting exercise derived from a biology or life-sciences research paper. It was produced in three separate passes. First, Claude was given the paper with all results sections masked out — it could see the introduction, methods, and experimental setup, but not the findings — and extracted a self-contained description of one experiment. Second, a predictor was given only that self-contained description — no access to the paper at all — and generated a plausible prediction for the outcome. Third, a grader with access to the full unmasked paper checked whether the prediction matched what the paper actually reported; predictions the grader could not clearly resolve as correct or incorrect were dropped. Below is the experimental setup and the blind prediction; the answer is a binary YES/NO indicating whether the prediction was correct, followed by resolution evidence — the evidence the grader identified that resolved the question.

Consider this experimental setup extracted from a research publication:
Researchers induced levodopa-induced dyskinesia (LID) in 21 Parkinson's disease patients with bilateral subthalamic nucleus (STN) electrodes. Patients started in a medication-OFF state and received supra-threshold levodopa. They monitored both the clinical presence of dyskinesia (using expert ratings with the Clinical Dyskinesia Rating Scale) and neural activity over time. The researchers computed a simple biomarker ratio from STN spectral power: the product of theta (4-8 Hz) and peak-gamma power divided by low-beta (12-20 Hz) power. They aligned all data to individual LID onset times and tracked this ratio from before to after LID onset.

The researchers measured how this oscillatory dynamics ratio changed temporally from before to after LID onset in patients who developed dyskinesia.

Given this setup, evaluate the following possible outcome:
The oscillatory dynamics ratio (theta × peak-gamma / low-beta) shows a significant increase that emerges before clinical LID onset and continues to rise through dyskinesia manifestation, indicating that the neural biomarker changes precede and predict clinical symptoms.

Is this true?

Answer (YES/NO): YES